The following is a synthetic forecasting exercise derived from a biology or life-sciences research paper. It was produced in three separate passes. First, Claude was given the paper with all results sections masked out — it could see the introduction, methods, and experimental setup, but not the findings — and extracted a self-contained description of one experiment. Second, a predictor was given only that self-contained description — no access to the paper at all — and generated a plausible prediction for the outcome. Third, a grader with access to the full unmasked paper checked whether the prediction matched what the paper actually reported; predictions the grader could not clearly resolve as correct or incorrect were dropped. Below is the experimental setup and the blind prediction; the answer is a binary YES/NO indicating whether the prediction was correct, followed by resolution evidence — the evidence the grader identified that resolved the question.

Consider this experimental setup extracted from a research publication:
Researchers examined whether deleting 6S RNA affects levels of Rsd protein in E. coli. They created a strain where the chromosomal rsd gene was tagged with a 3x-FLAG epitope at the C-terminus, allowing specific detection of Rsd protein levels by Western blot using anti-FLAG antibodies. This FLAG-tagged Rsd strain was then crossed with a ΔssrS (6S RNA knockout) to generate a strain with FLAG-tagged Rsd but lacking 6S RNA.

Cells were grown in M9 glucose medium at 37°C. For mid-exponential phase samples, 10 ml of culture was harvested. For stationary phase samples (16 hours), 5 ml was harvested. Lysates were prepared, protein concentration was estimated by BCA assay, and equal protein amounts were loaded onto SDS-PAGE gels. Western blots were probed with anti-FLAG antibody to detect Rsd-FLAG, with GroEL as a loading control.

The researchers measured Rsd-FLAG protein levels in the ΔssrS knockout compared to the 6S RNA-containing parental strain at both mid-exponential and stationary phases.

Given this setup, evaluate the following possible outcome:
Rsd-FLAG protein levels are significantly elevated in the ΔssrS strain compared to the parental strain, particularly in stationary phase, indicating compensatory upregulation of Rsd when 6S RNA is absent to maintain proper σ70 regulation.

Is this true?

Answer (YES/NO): NO